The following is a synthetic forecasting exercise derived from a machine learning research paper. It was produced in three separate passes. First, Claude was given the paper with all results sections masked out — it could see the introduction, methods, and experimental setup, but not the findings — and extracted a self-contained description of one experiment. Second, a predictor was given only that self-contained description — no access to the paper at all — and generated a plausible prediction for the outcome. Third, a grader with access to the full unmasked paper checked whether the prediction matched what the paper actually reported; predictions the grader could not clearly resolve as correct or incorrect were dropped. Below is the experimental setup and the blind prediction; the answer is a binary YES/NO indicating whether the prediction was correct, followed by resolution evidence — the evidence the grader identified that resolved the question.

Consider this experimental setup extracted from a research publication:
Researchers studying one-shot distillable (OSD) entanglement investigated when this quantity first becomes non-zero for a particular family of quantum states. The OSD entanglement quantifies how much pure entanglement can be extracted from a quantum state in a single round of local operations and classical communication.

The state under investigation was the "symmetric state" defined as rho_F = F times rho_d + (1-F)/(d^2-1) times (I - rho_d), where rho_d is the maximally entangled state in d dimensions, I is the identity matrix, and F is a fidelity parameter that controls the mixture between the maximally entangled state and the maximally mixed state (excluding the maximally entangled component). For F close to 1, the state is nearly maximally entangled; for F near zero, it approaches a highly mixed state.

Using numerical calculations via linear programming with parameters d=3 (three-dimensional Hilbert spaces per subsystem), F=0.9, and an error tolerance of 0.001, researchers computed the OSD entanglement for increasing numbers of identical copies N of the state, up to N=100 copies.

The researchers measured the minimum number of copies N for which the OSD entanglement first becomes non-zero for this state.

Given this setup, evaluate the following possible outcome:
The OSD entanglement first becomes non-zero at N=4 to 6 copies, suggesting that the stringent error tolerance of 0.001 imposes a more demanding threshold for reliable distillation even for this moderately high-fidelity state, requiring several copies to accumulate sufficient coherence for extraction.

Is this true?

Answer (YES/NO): YES